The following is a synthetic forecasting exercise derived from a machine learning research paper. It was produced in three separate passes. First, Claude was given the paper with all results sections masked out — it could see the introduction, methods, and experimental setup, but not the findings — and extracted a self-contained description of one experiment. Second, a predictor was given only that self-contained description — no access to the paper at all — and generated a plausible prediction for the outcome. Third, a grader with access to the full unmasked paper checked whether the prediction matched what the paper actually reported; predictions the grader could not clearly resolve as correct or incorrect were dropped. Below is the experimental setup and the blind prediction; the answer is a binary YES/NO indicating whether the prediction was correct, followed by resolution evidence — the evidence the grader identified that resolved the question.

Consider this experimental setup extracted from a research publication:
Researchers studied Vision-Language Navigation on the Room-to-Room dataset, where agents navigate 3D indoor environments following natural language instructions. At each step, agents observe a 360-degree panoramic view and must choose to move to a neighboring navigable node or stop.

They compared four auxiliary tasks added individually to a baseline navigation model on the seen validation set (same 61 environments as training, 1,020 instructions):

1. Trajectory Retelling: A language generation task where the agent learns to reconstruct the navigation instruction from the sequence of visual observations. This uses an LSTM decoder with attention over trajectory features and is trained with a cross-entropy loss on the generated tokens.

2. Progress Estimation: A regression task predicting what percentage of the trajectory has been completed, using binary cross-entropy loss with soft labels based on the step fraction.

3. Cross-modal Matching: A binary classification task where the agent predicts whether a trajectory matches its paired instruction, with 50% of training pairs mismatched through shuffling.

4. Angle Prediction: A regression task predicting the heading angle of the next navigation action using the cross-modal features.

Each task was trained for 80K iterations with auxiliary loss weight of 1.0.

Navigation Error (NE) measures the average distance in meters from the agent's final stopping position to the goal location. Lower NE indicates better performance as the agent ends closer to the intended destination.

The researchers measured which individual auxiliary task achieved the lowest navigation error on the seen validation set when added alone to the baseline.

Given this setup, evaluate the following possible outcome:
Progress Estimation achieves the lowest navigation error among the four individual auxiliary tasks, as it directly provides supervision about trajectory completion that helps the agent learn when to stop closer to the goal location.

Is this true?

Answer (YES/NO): NO